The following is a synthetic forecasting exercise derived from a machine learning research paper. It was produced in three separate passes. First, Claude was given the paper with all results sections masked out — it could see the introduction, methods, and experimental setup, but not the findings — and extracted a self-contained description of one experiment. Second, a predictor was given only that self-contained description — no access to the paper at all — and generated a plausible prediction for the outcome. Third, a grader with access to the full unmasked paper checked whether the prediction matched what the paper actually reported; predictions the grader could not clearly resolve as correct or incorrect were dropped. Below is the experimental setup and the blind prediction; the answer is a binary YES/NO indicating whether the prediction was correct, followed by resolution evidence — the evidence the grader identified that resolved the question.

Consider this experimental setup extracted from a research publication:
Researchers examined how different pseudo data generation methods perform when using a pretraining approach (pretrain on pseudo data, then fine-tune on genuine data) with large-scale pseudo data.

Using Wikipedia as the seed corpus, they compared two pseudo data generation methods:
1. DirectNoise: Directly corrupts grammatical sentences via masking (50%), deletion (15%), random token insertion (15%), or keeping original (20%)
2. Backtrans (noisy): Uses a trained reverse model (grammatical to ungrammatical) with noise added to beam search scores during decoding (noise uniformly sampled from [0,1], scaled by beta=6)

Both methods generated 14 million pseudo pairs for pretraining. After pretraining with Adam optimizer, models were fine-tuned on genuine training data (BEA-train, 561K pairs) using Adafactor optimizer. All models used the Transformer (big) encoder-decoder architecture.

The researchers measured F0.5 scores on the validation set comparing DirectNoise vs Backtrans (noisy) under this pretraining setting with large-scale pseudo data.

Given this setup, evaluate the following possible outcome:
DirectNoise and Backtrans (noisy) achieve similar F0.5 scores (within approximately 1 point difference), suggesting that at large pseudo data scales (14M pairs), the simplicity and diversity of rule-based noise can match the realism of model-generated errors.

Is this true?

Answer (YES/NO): NO